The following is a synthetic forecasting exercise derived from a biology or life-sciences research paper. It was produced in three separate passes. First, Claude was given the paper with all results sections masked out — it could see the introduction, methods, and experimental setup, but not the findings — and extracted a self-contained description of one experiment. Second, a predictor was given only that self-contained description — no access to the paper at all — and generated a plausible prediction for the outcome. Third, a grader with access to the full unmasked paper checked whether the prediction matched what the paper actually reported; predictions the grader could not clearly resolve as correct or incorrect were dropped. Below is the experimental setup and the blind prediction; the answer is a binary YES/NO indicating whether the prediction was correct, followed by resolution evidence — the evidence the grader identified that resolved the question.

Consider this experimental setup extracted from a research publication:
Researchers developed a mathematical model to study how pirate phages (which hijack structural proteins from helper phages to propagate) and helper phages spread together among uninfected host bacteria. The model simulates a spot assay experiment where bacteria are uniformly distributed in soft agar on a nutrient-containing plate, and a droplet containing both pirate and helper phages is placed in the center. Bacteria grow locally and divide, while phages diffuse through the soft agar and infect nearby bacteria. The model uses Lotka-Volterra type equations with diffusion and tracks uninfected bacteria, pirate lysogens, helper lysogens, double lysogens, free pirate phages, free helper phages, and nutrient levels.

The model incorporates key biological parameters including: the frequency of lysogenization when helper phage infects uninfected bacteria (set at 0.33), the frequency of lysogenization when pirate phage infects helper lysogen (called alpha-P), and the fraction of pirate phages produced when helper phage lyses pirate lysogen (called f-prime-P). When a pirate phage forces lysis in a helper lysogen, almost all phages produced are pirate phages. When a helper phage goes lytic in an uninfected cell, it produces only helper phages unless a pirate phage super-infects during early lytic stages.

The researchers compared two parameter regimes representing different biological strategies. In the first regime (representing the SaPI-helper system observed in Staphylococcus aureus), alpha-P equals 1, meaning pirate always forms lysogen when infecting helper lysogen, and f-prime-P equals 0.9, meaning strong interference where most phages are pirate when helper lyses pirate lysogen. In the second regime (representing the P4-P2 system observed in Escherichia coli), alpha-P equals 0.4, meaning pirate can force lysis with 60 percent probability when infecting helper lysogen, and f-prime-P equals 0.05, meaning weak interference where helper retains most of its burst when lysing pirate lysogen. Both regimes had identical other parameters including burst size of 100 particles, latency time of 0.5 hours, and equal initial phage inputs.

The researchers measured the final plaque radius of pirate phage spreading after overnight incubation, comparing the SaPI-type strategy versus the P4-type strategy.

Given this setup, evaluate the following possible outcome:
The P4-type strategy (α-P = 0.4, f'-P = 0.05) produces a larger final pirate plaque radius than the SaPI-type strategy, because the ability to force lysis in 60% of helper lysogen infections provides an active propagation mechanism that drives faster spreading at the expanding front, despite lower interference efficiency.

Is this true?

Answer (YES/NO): NO